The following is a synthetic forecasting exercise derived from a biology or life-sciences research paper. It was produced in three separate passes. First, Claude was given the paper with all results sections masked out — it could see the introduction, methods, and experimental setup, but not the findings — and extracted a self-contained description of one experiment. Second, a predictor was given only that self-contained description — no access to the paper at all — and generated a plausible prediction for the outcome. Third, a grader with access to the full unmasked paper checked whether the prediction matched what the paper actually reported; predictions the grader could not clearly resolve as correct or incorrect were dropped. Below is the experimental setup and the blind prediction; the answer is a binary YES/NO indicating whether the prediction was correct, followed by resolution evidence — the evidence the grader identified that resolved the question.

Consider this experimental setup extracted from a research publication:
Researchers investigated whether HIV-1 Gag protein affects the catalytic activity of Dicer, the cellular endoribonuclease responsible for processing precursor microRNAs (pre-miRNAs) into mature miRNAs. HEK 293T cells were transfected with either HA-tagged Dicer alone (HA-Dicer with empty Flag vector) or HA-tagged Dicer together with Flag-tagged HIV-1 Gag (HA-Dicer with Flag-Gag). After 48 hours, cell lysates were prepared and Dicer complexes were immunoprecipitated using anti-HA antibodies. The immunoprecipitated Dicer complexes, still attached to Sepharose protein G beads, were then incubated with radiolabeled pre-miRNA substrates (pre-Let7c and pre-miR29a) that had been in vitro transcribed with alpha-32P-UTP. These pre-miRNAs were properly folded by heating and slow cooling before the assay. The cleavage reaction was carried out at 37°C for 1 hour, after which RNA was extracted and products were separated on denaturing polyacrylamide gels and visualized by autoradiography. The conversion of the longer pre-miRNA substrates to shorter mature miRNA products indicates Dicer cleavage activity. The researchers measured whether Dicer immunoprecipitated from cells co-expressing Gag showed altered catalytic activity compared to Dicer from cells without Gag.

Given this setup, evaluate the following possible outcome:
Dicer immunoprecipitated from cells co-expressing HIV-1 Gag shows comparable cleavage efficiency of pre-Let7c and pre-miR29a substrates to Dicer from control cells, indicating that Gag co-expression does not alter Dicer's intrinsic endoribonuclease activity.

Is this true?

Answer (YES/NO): YES